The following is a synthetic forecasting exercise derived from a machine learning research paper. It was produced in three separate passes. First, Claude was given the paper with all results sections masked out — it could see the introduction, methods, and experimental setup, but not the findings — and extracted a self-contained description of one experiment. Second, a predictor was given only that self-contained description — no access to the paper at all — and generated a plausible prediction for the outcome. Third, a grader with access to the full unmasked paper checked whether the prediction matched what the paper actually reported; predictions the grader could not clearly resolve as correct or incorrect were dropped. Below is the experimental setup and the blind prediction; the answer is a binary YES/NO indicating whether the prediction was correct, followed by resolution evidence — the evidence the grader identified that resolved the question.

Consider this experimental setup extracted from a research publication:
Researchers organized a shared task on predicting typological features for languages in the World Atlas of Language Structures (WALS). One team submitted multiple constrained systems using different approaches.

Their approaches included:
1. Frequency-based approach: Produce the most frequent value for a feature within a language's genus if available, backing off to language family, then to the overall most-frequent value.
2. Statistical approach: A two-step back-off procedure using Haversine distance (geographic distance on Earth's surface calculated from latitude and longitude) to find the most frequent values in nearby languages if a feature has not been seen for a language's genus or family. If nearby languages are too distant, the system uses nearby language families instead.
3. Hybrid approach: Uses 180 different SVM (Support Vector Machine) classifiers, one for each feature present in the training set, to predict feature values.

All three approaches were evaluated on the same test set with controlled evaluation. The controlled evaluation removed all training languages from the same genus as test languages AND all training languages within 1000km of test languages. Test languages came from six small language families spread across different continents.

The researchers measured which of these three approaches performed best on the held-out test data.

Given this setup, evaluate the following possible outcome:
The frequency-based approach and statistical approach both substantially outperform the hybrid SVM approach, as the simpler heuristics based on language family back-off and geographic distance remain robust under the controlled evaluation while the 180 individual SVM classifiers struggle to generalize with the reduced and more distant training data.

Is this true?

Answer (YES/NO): NO